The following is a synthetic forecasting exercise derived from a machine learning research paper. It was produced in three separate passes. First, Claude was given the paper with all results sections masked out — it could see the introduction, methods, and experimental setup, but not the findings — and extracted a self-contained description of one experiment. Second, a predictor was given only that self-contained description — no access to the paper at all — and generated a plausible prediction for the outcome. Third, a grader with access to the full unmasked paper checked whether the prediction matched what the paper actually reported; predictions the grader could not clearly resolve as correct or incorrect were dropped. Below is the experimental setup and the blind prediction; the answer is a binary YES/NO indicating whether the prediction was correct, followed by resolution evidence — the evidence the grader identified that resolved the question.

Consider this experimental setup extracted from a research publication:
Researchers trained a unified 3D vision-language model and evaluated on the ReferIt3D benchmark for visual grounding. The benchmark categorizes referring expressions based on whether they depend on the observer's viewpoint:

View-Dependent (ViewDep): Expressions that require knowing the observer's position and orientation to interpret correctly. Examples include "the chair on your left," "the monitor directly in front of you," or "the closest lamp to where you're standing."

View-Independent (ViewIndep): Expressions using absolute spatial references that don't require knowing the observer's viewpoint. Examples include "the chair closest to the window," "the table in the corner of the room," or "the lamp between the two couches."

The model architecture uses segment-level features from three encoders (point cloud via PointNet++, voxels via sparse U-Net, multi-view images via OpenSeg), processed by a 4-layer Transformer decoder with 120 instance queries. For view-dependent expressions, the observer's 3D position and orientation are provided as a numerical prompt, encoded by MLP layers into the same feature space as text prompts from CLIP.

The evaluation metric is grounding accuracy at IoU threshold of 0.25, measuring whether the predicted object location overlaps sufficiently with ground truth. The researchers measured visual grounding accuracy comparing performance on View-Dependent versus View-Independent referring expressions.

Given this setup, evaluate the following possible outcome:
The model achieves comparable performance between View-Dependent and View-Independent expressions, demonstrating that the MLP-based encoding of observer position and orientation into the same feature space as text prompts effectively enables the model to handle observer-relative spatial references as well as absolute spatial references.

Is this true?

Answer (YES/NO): NO